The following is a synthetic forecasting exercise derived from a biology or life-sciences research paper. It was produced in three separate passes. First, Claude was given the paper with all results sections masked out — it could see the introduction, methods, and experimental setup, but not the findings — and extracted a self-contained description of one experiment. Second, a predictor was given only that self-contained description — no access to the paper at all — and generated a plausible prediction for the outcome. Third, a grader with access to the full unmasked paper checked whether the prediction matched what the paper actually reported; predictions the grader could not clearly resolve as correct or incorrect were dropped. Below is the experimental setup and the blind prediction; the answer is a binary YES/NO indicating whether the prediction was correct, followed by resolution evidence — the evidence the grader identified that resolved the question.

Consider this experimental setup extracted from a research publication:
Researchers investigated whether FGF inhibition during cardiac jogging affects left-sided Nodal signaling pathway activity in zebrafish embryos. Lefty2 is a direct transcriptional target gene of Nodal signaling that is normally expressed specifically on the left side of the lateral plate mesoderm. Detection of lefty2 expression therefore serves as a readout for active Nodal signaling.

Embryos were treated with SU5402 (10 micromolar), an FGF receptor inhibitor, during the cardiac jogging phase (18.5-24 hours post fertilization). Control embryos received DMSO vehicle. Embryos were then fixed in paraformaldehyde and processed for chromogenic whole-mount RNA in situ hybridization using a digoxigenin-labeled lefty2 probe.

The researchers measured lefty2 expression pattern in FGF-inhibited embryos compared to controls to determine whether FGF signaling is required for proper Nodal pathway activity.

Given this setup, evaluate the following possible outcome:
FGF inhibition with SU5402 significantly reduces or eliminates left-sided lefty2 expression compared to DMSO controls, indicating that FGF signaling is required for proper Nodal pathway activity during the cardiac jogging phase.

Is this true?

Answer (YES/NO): NO